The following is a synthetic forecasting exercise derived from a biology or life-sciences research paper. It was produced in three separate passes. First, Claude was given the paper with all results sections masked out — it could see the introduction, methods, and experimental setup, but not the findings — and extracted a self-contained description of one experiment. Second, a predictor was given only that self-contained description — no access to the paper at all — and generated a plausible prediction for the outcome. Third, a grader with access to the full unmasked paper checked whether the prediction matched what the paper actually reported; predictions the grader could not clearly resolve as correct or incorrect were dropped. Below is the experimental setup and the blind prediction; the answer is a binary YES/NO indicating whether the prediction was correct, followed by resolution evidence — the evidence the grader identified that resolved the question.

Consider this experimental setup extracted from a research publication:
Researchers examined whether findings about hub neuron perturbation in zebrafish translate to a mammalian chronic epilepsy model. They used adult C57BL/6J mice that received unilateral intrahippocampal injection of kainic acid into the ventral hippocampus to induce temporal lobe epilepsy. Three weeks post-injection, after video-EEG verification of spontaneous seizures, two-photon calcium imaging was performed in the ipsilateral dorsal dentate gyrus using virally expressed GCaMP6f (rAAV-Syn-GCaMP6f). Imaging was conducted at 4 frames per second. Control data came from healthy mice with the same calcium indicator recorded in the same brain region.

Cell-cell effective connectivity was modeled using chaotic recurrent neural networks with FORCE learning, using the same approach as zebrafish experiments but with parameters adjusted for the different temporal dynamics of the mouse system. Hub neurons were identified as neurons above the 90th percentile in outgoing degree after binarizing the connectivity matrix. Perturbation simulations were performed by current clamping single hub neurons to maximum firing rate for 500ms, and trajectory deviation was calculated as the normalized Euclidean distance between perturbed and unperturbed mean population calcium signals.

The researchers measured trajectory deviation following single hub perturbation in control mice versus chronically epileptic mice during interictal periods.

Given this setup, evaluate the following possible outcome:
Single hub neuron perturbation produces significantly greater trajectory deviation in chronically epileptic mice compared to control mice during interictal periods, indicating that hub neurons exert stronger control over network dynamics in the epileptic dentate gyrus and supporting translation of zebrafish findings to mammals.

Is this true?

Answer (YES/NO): YES